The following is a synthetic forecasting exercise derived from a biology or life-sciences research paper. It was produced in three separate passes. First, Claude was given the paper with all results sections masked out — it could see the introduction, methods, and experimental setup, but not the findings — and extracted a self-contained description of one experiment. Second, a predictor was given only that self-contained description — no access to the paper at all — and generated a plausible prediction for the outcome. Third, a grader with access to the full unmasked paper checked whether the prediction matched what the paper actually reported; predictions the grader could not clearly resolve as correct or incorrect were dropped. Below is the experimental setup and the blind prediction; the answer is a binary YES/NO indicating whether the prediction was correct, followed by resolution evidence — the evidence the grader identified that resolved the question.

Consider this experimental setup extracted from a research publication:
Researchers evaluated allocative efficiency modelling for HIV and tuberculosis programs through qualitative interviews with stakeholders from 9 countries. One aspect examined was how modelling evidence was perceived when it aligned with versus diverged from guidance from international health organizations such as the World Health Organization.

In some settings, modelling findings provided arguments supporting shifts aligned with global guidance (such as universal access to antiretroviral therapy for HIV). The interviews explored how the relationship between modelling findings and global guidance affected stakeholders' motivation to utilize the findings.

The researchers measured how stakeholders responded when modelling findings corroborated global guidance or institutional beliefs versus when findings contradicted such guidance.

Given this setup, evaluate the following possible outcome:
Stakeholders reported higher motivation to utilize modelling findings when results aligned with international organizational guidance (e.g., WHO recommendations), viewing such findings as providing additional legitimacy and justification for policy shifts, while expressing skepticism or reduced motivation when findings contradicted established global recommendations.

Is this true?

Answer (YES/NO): YES